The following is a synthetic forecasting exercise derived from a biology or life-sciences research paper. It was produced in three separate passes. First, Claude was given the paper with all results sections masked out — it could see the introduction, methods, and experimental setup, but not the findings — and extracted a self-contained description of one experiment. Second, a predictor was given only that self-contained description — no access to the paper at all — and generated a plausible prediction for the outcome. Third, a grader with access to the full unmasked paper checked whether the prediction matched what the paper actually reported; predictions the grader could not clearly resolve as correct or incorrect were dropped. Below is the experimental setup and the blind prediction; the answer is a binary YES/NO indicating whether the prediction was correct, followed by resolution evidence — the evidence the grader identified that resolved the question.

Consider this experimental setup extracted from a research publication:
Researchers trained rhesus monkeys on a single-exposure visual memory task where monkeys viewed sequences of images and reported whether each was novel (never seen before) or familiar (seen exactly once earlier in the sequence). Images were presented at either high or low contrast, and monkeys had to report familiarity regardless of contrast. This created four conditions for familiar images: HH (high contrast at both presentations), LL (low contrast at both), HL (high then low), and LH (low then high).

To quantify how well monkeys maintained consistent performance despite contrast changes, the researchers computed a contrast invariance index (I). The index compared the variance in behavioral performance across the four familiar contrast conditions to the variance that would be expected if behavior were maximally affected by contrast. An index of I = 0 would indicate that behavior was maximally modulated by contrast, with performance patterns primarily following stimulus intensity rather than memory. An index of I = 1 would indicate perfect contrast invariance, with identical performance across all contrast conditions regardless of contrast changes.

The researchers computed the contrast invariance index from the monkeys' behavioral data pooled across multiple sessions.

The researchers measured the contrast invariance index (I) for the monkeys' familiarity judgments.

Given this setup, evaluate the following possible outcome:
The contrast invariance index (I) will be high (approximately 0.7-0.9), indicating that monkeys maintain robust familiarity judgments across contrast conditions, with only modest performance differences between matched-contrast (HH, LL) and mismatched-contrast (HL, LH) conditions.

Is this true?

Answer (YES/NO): YES